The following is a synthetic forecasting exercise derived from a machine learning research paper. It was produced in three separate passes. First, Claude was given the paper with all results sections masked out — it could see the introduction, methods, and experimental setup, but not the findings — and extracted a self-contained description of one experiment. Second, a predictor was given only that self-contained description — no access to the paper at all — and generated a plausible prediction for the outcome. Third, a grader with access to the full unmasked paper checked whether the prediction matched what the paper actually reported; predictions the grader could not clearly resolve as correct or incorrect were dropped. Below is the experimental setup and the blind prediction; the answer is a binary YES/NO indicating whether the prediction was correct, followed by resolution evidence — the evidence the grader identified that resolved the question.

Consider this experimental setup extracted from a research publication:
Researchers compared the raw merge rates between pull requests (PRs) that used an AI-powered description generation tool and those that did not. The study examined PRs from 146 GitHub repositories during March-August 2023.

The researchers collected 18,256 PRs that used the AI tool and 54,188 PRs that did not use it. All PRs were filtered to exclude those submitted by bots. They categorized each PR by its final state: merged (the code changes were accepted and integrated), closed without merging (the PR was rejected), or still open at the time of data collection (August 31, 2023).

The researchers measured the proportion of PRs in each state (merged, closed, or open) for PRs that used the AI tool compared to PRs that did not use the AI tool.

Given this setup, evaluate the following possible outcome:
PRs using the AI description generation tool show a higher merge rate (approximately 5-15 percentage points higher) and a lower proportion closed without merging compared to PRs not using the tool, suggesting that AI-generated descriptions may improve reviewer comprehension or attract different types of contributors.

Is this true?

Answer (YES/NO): YES